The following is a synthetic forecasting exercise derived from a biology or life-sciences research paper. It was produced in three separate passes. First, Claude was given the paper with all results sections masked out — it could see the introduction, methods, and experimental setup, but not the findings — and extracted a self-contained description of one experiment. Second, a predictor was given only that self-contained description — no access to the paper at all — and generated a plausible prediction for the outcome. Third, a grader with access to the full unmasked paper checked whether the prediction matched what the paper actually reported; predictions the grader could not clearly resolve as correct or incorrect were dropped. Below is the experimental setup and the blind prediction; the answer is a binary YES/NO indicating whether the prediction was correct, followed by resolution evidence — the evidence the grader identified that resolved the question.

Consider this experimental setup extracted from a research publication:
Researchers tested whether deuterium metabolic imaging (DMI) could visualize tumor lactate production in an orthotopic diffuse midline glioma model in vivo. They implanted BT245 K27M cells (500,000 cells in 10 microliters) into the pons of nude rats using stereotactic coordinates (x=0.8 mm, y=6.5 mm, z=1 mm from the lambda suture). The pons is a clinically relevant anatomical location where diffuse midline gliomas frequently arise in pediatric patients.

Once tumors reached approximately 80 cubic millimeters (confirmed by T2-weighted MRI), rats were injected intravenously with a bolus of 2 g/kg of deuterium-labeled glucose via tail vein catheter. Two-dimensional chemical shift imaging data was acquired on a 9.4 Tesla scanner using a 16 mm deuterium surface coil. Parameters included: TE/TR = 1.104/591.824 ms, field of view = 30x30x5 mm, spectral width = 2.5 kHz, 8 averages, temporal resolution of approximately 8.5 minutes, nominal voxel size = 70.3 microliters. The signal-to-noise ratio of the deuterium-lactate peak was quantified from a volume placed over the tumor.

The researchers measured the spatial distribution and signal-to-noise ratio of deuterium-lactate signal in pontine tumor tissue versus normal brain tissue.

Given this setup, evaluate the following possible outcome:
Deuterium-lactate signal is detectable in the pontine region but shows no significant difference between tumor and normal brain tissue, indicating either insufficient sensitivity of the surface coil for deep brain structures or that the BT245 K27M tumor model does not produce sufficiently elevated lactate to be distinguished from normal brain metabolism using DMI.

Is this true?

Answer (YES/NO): NO